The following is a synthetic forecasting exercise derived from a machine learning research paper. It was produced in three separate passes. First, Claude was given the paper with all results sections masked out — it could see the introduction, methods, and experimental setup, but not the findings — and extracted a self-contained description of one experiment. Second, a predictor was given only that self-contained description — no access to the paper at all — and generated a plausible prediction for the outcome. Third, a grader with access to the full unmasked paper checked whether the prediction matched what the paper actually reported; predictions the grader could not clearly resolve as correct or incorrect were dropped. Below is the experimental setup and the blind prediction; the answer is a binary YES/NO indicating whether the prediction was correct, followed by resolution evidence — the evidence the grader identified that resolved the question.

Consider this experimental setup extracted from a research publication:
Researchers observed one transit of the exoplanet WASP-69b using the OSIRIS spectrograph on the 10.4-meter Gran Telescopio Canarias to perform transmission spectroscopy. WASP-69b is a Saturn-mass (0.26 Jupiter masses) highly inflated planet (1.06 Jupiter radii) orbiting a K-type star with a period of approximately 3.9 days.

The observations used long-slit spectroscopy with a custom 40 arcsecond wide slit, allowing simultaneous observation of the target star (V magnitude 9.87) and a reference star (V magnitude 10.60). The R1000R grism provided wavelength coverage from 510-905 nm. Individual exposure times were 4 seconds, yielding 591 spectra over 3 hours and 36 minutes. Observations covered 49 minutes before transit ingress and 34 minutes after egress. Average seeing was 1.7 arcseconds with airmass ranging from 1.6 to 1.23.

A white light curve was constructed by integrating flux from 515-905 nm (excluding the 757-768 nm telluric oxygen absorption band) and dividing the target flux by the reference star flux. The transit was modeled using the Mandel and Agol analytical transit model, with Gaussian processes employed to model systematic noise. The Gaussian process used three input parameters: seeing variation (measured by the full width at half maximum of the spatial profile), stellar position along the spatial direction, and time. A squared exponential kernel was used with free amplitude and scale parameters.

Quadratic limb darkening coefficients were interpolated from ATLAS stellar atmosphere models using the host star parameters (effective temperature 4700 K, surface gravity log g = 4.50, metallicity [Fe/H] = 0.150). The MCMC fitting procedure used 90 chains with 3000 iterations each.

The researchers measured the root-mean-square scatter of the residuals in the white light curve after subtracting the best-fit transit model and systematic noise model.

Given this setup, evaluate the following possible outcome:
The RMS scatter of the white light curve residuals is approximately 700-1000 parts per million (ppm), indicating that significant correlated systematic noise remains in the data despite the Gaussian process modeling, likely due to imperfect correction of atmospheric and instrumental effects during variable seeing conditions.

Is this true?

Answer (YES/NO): NO